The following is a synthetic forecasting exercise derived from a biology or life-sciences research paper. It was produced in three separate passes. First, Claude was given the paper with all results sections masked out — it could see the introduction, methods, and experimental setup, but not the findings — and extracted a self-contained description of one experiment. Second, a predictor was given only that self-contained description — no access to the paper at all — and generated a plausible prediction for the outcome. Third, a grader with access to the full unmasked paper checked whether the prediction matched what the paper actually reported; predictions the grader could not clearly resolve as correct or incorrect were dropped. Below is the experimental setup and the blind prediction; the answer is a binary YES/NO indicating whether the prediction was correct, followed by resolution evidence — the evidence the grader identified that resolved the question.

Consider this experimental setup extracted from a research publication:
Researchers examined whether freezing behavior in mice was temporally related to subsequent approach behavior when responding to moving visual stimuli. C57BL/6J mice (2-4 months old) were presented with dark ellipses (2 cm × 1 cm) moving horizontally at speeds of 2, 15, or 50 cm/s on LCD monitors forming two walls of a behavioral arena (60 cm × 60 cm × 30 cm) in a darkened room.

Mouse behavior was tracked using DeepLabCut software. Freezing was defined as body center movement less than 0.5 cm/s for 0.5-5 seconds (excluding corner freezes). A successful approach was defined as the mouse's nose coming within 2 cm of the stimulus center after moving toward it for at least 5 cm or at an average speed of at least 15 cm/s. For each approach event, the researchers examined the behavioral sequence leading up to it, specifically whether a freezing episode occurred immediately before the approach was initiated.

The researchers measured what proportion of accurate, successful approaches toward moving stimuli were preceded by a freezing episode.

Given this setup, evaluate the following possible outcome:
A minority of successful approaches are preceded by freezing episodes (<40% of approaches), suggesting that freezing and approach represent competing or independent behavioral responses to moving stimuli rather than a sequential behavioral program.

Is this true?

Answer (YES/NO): NO